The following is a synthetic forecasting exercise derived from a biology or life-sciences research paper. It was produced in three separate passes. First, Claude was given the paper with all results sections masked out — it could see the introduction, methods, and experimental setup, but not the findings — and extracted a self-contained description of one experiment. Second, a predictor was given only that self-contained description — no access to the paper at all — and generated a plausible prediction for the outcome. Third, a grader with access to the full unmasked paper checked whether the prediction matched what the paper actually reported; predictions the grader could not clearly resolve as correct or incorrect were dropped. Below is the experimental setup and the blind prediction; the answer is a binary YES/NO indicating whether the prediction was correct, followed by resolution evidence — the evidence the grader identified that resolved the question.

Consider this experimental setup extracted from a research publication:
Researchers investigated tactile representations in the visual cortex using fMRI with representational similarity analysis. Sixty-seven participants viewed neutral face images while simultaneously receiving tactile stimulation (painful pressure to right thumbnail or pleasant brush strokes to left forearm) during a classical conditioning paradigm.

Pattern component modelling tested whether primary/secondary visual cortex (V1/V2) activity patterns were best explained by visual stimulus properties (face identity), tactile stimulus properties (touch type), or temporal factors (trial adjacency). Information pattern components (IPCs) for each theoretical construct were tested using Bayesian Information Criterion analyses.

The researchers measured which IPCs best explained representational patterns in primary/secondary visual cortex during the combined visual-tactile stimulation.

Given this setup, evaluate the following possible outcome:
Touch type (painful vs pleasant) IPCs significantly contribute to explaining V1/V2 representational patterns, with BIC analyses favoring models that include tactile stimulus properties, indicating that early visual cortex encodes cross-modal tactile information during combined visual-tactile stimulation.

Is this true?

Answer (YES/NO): NO